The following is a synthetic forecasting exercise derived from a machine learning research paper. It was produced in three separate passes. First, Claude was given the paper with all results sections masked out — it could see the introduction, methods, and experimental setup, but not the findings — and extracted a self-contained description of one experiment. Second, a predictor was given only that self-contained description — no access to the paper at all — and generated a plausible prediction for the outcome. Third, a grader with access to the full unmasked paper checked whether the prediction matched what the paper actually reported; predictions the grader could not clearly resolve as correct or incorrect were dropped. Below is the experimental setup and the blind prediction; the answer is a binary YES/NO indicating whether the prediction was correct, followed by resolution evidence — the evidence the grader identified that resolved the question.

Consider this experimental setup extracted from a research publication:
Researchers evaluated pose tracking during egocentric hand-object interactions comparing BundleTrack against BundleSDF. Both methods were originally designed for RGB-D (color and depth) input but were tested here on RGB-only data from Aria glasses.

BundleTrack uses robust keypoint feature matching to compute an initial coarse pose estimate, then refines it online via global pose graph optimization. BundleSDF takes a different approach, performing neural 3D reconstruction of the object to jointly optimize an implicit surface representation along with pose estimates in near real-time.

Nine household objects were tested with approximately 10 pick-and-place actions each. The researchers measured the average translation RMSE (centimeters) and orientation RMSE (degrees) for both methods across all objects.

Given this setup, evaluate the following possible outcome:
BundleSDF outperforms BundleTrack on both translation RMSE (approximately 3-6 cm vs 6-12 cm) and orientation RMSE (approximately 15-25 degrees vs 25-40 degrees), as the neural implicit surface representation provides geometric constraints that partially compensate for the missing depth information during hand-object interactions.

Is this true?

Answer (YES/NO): NO